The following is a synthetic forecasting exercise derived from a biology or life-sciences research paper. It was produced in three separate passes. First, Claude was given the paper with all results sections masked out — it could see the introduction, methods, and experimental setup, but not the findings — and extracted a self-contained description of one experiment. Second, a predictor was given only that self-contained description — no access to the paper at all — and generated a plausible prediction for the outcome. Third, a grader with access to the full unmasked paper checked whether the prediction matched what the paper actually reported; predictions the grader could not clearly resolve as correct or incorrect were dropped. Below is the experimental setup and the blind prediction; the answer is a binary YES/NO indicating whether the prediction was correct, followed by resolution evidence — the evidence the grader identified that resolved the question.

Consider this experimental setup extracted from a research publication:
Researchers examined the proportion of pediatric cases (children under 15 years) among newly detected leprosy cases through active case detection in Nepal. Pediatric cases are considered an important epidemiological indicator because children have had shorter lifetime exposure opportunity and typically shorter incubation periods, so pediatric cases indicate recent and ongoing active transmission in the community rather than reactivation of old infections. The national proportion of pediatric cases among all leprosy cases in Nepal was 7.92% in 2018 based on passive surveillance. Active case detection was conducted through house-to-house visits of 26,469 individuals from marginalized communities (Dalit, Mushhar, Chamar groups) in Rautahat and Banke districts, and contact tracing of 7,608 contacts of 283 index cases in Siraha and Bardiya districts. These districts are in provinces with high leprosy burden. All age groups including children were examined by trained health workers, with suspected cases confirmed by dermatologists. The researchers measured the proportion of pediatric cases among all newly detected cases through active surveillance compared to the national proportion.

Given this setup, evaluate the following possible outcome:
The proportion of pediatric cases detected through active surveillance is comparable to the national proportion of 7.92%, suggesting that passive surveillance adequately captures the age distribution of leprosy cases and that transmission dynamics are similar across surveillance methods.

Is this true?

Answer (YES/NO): NO